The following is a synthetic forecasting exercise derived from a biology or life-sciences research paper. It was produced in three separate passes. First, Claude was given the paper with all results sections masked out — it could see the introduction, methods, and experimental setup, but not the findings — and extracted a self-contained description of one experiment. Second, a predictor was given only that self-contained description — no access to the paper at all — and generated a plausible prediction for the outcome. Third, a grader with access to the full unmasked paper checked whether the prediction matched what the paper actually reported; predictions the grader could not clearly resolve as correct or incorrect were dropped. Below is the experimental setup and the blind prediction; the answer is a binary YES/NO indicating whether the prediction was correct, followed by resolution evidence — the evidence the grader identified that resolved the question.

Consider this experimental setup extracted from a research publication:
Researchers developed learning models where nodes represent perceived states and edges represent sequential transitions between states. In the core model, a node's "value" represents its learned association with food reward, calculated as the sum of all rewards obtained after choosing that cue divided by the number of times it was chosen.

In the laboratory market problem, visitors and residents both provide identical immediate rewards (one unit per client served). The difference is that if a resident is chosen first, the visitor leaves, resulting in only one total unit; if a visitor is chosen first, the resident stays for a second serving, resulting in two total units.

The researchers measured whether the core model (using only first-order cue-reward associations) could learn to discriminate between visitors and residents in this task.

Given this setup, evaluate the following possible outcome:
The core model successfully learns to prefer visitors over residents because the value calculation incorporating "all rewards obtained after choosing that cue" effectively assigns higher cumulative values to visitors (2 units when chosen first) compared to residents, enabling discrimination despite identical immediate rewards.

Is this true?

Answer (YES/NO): NO